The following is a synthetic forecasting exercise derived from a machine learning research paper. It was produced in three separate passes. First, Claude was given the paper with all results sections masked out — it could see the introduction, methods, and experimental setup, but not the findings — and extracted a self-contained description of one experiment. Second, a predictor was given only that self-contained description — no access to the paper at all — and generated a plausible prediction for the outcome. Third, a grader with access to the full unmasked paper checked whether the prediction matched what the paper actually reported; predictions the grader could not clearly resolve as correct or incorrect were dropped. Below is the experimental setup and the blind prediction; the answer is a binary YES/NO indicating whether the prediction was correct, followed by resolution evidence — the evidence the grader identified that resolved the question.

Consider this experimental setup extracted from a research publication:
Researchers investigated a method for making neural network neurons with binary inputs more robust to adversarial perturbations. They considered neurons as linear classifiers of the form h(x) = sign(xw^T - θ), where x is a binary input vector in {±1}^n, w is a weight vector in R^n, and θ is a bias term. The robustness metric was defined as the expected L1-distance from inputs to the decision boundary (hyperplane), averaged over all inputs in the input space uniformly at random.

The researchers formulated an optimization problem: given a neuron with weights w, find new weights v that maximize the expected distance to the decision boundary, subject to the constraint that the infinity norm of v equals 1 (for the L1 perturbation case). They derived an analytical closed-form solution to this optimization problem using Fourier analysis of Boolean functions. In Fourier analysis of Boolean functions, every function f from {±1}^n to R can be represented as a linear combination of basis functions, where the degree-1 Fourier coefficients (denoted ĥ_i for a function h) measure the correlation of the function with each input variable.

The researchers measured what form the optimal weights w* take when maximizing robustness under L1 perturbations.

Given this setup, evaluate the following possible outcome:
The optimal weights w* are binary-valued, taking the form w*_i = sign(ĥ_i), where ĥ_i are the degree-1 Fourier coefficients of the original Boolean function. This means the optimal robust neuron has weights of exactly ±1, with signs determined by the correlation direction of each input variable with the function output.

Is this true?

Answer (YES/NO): YES